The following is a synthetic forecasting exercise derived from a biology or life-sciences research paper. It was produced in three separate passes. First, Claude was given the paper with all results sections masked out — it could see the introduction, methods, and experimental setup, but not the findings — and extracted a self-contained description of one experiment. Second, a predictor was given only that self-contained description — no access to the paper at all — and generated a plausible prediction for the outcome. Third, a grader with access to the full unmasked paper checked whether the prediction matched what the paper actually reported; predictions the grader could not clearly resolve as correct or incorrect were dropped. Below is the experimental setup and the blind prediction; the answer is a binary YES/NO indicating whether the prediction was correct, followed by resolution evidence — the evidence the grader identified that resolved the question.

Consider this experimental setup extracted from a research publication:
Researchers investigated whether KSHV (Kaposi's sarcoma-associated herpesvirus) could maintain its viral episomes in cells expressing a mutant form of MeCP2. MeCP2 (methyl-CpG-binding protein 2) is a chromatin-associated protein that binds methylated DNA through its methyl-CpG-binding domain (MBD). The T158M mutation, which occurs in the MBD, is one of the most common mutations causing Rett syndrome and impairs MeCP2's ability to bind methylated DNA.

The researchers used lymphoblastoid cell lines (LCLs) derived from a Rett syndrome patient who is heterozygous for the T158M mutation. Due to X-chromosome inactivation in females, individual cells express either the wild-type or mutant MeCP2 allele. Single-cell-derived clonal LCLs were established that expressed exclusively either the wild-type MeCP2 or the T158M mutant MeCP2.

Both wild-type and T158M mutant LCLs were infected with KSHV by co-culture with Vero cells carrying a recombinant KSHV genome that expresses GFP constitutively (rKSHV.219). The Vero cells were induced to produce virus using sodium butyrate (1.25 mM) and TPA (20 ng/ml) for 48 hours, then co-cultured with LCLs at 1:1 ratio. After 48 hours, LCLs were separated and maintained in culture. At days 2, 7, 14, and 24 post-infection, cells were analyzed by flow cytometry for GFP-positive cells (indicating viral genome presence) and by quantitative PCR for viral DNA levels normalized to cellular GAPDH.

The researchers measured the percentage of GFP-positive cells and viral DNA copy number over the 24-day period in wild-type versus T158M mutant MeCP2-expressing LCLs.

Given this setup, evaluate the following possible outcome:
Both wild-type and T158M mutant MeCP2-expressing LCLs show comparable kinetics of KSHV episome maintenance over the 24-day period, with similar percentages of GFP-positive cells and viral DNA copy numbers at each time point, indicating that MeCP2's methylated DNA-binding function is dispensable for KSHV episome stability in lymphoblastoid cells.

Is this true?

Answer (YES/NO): NO